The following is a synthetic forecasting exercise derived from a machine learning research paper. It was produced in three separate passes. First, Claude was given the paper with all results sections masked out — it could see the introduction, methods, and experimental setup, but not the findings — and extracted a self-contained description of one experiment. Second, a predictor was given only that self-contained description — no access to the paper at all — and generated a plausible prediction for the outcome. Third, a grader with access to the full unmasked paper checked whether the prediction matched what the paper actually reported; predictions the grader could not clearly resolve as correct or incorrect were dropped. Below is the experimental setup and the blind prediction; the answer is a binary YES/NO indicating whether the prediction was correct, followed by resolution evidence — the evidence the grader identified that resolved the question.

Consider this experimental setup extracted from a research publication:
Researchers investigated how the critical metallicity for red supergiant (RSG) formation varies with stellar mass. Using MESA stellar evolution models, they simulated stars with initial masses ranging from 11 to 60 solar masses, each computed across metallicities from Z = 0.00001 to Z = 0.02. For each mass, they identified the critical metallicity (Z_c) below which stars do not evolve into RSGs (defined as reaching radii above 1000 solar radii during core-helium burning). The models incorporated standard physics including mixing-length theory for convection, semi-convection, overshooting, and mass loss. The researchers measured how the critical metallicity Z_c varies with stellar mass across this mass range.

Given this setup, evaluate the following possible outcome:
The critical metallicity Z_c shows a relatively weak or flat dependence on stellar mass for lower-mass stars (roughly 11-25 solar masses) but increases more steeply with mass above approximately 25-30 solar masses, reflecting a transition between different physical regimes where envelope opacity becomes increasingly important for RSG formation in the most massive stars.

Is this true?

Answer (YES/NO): NO